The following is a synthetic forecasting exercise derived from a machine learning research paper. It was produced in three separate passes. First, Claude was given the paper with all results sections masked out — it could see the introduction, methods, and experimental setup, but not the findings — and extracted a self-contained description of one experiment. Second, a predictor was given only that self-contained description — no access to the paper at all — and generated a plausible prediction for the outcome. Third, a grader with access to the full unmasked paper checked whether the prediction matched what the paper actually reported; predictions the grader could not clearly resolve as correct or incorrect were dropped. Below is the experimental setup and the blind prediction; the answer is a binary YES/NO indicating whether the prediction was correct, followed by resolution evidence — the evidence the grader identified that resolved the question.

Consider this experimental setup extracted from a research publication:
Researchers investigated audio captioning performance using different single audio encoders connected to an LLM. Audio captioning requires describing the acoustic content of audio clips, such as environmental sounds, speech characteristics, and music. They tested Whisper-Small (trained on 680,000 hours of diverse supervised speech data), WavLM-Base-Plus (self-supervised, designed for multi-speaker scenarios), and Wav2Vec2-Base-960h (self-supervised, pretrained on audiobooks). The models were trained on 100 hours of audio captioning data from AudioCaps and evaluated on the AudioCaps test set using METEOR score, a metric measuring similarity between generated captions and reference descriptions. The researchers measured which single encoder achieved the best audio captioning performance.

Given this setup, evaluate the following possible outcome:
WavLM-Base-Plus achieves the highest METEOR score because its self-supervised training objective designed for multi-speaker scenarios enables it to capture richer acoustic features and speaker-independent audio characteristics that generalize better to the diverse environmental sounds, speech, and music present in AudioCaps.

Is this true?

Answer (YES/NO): NO